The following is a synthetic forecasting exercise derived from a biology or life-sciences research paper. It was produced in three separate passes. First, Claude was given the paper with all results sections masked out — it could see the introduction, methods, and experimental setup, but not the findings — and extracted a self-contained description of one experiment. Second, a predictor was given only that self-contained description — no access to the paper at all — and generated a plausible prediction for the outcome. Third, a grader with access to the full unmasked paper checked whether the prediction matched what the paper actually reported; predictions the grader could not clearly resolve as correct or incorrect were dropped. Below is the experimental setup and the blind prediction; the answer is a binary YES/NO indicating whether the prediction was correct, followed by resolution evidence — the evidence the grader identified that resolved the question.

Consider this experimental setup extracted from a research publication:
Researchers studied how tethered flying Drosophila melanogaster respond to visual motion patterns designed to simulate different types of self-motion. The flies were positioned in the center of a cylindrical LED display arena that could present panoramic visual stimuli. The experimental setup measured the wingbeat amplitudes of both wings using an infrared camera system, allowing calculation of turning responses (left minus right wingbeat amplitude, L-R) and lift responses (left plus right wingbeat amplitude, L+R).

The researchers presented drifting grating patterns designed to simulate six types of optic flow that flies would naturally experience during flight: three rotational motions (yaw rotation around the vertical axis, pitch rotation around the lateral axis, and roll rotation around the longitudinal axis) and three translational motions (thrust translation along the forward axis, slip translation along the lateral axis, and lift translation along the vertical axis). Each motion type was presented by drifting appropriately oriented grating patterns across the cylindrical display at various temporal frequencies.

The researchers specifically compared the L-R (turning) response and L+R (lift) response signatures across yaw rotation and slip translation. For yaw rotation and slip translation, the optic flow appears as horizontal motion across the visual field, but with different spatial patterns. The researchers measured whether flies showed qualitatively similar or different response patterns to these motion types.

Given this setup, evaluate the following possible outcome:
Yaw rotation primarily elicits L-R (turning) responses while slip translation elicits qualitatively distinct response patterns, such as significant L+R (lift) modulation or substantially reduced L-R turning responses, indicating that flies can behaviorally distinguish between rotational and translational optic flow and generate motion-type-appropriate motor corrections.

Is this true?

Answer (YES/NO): NO